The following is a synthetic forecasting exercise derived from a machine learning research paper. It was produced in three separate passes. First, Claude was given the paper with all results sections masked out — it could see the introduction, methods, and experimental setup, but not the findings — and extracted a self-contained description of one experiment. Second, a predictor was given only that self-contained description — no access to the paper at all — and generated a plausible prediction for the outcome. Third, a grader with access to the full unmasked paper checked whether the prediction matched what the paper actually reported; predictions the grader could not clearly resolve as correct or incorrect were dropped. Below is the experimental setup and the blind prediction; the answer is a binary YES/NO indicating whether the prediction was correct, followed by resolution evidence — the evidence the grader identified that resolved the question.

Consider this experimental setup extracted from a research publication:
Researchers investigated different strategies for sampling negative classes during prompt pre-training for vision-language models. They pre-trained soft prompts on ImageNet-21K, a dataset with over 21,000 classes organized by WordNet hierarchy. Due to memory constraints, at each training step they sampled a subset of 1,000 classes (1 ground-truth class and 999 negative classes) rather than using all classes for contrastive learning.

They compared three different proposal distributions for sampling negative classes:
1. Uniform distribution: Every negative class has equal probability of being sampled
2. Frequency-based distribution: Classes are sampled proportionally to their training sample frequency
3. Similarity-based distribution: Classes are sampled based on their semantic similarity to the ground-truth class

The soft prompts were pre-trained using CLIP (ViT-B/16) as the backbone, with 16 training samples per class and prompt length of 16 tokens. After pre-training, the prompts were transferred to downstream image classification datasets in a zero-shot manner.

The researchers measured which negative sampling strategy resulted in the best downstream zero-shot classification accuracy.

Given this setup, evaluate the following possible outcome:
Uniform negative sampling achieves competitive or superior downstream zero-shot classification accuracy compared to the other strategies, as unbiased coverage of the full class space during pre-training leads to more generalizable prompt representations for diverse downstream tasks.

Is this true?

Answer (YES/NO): YES